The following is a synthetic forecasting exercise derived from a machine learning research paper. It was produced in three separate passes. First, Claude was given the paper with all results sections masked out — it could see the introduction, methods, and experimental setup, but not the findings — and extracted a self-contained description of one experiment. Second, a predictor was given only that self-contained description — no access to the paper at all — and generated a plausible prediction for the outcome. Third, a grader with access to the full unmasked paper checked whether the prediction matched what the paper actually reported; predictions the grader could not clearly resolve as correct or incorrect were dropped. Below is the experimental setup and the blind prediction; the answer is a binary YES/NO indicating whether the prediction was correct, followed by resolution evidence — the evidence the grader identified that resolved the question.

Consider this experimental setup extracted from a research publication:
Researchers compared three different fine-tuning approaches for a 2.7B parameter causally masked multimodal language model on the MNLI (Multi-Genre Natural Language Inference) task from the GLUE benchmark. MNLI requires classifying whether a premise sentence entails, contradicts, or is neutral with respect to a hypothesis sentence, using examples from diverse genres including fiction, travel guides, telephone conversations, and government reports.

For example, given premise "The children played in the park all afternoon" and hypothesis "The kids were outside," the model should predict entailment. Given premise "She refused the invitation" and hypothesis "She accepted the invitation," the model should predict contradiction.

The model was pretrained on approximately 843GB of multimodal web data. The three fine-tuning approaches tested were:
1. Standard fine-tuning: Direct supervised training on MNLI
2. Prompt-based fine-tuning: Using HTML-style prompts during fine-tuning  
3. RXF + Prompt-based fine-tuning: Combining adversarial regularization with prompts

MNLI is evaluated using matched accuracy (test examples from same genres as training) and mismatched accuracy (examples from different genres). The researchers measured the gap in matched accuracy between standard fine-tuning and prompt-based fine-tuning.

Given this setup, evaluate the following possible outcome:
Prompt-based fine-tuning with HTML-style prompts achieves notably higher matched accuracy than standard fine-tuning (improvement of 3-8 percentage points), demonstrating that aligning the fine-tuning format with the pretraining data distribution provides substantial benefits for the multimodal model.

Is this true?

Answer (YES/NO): NO